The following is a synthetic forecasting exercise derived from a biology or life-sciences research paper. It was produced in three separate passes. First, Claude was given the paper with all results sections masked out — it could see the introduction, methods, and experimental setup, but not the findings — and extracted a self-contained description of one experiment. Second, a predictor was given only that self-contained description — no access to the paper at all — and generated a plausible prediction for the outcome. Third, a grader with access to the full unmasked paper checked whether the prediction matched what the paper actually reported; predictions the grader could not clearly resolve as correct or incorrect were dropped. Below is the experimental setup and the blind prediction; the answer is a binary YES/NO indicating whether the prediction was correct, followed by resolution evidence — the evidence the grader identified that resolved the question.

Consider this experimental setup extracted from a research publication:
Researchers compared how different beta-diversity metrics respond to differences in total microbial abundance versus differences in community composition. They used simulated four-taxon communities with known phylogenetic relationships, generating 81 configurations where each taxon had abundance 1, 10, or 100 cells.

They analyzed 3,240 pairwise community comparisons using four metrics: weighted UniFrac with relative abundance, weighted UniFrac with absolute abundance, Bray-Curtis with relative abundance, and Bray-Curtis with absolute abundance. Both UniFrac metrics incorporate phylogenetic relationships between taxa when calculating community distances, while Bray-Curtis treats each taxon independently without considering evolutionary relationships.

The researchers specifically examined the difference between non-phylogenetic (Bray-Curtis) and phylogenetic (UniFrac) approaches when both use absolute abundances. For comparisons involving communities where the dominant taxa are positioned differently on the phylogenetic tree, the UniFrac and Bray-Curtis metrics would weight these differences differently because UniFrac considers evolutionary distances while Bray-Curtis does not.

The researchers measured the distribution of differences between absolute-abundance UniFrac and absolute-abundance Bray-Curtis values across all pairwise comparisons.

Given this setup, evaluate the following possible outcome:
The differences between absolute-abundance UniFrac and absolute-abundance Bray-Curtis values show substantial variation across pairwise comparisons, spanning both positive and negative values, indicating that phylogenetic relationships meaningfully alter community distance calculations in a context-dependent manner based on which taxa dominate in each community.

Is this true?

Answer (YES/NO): YES